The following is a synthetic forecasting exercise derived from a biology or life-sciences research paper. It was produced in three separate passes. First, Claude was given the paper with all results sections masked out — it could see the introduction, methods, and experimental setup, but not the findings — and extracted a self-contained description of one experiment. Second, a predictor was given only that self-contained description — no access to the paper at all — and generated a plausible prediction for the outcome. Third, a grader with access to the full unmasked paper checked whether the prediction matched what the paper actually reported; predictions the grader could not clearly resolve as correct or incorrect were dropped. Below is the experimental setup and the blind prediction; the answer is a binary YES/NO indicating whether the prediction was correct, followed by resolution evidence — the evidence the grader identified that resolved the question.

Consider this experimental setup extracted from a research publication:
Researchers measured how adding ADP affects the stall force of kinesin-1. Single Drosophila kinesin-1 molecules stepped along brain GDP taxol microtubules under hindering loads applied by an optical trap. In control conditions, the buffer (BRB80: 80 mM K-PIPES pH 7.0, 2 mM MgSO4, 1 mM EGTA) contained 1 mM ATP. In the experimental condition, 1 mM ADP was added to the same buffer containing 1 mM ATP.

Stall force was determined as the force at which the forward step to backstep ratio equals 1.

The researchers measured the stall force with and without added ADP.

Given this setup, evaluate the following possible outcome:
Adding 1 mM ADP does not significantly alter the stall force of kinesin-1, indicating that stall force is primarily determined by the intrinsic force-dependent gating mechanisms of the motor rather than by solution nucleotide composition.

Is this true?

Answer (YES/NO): NO